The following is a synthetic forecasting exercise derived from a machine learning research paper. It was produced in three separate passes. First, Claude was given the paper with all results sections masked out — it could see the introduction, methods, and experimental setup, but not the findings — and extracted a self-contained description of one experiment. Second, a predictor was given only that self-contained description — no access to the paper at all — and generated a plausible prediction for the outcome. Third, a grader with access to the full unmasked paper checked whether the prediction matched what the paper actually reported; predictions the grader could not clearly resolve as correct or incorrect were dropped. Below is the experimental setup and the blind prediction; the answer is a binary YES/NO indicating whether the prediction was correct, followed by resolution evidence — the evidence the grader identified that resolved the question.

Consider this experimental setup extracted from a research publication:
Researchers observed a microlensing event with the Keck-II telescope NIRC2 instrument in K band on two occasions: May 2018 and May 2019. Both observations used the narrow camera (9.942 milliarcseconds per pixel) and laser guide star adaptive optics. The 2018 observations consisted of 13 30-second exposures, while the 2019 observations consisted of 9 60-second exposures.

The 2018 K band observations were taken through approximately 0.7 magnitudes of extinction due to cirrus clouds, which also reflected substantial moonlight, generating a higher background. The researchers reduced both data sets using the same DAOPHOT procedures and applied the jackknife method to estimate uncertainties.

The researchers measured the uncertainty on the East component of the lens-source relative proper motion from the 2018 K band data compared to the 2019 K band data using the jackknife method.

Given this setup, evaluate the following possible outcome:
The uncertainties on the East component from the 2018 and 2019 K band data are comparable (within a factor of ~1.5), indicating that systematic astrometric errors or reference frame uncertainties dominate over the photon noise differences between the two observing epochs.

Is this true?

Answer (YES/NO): NO